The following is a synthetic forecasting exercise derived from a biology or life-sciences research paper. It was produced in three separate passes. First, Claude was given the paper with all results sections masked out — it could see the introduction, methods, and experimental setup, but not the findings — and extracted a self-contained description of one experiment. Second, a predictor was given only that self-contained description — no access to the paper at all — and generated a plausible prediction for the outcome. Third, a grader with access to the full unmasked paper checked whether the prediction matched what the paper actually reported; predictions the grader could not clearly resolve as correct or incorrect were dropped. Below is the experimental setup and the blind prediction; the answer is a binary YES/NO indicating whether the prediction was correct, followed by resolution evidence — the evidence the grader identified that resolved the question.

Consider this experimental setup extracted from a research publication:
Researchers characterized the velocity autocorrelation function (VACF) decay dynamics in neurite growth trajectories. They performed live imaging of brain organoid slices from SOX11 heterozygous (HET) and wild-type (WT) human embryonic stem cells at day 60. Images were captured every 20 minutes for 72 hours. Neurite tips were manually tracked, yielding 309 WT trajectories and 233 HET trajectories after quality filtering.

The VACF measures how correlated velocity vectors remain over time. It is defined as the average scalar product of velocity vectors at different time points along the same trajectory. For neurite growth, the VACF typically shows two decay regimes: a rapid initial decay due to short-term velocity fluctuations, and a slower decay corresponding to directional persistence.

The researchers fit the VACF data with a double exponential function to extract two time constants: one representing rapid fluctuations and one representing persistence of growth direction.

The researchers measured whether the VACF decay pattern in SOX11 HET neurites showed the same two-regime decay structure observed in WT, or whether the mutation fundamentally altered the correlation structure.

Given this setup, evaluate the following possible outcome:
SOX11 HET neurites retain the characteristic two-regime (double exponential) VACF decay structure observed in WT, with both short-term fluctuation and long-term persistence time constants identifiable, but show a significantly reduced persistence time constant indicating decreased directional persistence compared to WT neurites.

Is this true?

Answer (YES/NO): YES